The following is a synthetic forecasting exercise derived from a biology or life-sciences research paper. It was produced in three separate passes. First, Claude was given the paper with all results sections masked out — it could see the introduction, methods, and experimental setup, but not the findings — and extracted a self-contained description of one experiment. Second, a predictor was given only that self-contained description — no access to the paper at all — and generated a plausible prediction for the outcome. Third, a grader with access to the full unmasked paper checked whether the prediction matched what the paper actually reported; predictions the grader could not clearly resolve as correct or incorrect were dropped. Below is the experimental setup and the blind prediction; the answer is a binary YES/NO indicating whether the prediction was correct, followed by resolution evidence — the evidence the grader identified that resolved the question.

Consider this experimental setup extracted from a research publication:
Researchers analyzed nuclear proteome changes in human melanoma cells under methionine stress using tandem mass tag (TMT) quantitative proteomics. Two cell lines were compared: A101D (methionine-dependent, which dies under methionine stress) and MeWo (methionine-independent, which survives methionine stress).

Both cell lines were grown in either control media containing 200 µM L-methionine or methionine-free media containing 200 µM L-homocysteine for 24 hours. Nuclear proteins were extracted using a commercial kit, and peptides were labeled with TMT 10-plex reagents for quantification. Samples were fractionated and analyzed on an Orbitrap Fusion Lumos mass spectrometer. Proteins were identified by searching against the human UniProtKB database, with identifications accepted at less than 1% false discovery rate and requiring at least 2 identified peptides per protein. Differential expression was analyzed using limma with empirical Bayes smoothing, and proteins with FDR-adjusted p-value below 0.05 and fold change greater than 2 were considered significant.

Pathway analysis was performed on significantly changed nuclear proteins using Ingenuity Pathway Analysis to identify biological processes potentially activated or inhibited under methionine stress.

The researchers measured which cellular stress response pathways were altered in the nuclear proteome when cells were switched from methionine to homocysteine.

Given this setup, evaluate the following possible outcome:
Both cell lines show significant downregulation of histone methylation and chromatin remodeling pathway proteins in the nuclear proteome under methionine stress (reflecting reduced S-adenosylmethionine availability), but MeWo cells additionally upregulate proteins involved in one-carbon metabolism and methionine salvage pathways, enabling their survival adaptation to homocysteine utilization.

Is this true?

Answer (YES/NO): NO